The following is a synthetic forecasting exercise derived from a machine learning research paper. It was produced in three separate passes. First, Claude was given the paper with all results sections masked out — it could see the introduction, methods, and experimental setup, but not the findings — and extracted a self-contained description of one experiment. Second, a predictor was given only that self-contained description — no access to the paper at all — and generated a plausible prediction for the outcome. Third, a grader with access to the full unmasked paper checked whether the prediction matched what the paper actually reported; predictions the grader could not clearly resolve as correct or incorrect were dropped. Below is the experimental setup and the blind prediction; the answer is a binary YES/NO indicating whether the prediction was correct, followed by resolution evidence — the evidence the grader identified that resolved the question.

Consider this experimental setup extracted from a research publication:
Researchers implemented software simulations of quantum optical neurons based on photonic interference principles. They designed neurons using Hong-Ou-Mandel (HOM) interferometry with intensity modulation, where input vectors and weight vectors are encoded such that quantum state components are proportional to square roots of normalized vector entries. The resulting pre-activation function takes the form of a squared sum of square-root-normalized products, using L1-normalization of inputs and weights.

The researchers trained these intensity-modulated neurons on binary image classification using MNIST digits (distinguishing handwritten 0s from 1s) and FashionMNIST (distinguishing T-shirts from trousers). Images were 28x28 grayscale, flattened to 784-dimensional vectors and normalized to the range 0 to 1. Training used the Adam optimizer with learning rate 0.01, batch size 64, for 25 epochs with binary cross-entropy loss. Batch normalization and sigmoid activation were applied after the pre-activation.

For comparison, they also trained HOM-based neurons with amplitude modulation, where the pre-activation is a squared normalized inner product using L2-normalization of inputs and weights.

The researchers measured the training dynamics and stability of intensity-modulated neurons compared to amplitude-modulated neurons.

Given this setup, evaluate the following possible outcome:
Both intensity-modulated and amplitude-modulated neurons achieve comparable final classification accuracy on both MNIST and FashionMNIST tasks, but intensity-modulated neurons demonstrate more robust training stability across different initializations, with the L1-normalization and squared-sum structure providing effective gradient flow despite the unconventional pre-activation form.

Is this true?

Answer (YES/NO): NO